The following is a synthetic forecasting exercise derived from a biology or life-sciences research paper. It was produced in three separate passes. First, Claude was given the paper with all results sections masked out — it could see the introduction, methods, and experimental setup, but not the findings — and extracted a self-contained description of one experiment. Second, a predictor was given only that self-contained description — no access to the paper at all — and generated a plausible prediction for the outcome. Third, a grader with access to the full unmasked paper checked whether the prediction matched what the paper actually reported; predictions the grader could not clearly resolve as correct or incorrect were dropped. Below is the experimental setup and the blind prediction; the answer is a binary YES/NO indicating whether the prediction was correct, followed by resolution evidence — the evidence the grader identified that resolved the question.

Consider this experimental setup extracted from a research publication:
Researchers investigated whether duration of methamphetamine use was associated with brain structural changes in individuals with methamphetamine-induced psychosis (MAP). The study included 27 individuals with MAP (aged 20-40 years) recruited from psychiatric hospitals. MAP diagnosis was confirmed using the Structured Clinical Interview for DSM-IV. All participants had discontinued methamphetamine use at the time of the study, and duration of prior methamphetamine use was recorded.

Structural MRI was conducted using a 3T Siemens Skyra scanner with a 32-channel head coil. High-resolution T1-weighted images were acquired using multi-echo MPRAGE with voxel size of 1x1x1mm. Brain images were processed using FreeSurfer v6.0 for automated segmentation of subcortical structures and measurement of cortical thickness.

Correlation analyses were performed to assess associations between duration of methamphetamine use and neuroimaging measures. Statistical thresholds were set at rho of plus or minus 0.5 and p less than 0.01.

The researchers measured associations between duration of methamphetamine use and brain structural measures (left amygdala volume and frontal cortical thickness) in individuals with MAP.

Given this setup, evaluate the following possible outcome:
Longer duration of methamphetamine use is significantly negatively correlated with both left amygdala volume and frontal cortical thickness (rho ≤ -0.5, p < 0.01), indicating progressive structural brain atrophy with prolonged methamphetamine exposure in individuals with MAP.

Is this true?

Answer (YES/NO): YES